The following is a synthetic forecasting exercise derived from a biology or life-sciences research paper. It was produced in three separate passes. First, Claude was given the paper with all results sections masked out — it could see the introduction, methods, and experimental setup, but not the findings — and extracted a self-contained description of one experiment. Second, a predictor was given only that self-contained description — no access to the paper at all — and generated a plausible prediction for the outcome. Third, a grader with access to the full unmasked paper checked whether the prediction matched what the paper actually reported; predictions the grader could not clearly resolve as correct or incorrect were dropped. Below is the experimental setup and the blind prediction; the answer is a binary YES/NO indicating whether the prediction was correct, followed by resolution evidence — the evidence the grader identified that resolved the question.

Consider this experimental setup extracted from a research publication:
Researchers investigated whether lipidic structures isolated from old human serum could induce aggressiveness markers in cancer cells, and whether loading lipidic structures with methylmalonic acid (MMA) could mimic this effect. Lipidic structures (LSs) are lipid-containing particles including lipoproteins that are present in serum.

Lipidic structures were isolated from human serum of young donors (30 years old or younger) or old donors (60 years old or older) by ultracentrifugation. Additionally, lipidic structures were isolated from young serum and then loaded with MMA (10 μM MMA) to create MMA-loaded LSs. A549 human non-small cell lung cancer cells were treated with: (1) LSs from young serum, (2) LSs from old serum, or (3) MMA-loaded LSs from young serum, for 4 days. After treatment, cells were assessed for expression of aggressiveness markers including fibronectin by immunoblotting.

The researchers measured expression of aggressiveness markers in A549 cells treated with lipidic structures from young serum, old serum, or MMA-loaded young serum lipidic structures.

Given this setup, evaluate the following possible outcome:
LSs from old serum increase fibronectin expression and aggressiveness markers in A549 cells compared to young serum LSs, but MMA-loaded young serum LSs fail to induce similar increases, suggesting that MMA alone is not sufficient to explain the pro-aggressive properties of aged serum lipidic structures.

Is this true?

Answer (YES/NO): NO